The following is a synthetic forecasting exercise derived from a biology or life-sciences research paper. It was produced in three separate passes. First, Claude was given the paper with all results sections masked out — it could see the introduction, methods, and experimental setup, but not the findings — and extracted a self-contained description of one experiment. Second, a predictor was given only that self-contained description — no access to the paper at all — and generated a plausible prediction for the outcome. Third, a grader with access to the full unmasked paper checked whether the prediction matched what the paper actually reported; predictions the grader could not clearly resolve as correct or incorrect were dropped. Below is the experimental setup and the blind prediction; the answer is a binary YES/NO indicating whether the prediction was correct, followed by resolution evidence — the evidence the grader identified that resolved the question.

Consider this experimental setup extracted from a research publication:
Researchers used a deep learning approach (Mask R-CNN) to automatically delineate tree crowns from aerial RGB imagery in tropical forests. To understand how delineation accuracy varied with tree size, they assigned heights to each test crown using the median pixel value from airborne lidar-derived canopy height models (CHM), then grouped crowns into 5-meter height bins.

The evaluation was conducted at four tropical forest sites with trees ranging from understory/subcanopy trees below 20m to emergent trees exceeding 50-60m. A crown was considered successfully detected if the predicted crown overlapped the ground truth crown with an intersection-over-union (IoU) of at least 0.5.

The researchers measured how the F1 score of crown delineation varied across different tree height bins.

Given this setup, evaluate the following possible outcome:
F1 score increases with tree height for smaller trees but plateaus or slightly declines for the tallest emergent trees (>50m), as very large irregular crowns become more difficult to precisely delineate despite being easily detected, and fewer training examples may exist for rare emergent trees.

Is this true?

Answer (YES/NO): NO